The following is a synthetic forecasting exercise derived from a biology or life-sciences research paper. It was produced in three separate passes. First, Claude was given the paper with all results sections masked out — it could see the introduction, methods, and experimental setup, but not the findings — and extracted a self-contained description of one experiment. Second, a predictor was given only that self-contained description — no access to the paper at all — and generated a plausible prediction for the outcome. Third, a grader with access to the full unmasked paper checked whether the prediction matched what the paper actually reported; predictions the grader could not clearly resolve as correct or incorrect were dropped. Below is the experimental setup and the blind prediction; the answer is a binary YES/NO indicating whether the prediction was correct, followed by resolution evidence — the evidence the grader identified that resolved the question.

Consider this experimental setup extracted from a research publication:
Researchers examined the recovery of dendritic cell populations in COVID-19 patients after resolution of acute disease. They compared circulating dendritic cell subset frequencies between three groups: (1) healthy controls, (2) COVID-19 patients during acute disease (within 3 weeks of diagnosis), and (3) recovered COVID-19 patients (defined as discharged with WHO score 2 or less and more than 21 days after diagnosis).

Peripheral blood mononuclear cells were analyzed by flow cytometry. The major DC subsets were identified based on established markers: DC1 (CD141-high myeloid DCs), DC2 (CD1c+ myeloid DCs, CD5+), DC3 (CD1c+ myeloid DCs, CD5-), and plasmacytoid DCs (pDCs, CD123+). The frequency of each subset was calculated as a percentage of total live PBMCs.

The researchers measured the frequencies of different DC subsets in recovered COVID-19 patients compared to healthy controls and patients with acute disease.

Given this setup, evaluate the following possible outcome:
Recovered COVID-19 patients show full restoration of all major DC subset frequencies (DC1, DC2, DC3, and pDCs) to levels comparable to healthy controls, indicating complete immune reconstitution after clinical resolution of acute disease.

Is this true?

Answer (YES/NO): NO